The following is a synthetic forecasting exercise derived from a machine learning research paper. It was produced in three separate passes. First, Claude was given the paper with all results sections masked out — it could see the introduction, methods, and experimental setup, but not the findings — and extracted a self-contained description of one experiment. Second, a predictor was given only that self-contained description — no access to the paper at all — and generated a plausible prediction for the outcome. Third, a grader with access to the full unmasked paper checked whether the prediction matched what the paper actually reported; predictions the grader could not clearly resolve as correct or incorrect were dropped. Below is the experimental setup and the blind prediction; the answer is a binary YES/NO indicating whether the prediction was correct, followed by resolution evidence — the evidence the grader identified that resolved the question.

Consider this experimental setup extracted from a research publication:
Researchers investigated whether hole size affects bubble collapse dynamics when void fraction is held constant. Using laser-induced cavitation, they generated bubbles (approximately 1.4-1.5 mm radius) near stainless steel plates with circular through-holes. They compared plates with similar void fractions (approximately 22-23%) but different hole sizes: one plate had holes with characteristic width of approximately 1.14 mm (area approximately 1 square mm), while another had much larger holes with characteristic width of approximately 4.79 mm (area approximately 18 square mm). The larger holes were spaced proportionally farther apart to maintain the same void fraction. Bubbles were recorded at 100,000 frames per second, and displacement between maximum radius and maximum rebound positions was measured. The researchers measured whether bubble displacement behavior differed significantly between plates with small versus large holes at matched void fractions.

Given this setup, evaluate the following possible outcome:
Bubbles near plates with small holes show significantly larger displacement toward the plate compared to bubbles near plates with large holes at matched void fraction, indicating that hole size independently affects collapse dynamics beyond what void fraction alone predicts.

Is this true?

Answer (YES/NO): NO